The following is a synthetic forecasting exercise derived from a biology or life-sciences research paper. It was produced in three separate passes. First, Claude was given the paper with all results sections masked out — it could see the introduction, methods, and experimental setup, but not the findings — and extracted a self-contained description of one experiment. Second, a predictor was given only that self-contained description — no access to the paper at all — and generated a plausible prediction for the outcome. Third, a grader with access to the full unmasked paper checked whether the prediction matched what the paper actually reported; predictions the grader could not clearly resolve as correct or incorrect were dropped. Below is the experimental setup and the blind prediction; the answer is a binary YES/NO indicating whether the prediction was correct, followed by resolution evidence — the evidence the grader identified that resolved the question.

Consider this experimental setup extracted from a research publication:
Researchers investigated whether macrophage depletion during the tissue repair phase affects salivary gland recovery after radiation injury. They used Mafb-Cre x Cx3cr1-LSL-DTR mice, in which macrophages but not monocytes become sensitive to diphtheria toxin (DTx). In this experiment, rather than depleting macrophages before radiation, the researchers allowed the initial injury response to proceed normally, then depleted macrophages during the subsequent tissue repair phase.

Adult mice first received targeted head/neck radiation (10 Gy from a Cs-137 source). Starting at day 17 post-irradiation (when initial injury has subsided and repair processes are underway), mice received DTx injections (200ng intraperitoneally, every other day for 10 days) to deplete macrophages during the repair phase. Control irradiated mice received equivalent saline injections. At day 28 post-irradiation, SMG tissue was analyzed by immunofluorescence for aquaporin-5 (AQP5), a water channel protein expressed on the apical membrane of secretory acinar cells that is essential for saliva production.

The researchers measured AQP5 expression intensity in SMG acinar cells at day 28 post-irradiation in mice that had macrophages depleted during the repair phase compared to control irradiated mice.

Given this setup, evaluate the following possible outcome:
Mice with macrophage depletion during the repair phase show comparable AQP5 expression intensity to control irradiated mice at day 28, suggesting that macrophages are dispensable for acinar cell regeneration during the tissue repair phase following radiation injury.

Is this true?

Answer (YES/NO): NO